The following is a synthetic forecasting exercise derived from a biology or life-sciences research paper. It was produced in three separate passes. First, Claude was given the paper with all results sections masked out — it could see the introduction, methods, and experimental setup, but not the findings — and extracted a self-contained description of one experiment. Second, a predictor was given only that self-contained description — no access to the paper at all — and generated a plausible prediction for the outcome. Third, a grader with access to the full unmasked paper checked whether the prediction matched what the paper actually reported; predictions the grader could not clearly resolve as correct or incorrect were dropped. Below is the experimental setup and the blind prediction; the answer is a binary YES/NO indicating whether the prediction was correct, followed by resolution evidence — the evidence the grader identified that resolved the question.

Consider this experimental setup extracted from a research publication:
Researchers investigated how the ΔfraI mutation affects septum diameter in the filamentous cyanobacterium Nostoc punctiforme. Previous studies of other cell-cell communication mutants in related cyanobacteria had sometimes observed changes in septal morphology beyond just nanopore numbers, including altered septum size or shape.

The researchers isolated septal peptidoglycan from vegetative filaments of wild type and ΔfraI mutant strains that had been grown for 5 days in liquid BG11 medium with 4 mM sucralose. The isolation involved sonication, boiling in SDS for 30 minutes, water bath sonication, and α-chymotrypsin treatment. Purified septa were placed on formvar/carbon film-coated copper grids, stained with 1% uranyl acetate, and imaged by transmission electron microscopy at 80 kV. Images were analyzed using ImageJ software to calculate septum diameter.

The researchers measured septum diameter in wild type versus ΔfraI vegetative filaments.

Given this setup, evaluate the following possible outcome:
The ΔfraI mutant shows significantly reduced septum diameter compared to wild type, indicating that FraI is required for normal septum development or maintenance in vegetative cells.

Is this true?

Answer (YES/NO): NO